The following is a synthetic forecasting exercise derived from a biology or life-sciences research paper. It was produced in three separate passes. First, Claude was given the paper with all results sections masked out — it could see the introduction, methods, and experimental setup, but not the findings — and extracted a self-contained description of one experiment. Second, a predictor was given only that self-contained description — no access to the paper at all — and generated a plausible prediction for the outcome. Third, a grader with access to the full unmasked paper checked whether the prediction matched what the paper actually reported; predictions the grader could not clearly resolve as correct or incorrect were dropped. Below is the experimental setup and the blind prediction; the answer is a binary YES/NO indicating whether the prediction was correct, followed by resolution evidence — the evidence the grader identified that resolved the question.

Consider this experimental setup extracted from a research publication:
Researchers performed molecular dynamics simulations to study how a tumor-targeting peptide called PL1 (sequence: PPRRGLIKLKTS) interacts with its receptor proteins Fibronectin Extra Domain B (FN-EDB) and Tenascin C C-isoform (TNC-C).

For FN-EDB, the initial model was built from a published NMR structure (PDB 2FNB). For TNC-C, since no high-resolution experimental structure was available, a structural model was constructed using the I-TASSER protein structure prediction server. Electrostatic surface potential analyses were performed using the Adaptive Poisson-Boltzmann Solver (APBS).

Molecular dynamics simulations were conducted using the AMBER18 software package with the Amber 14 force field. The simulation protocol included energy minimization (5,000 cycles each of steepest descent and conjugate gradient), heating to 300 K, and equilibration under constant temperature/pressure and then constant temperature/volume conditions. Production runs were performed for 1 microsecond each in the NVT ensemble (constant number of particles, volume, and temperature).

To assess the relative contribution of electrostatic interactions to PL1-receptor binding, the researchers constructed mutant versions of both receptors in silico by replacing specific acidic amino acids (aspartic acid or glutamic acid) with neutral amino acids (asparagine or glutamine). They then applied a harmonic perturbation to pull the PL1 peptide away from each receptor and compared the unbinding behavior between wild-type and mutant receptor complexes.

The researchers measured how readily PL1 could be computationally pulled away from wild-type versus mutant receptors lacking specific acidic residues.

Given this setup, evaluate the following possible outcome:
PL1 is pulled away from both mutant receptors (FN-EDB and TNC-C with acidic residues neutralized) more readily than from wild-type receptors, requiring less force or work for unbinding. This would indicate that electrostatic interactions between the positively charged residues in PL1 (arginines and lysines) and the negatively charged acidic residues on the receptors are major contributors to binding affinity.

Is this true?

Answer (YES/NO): YES